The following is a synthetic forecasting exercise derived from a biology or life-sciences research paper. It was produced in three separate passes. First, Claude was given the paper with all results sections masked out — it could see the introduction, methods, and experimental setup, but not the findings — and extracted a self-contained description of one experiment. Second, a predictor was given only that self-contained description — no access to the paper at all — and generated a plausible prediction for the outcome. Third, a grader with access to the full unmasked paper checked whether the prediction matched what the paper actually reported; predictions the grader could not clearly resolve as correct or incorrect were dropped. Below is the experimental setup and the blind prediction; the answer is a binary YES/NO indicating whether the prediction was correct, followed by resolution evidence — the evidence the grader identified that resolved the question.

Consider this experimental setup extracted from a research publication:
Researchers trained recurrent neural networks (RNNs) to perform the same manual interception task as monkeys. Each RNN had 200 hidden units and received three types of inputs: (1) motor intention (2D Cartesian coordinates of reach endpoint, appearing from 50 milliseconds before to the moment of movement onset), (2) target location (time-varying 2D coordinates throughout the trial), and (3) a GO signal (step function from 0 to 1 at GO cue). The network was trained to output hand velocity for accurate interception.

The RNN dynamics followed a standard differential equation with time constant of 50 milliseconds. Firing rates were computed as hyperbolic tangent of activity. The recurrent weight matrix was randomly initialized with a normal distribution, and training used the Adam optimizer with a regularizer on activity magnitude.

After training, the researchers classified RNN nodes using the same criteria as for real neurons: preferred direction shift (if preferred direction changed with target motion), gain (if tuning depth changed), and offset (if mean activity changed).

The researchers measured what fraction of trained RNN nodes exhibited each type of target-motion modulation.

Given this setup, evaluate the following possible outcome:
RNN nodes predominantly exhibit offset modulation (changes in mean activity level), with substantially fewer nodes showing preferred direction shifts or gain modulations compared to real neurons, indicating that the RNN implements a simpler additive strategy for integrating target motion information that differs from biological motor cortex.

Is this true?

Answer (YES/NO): NO